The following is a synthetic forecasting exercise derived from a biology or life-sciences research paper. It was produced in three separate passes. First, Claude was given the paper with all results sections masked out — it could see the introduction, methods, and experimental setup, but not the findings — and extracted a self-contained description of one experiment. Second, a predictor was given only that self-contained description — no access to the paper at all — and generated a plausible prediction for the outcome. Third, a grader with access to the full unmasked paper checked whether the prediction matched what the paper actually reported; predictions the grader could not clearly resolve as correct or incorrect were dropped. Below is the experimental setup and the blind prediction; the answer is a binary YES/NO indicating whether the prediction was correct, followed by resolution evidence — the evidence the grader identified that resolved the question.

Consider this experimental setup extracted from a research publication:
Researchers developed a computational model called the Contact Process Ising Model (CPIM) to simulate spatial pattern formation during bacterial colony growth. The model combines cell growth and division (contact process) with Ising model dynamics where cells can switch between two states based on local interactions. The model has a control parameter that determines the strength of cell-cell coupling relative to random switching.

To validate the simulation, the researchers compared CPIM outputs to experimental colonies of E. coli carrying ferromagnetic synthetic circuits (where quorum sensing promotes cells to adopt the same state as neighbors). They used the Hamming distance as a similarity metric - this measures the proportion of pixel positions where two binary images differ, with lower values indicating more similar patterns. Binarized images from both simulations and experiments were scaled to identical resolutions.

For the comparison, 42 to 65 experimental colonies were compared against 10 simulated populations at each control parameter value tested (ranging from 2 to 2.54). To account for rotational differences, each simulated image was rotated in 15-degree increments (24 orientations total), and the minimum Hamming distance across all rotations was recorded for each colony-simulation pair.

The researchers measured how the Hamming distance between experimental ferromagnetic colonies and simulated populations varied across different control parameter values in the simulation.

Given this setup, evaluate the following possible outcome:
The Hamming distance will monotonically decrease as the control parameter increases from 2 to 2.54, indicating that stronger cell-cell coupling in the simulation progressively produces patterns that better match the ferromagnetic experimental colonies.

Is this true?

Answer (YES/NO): NO